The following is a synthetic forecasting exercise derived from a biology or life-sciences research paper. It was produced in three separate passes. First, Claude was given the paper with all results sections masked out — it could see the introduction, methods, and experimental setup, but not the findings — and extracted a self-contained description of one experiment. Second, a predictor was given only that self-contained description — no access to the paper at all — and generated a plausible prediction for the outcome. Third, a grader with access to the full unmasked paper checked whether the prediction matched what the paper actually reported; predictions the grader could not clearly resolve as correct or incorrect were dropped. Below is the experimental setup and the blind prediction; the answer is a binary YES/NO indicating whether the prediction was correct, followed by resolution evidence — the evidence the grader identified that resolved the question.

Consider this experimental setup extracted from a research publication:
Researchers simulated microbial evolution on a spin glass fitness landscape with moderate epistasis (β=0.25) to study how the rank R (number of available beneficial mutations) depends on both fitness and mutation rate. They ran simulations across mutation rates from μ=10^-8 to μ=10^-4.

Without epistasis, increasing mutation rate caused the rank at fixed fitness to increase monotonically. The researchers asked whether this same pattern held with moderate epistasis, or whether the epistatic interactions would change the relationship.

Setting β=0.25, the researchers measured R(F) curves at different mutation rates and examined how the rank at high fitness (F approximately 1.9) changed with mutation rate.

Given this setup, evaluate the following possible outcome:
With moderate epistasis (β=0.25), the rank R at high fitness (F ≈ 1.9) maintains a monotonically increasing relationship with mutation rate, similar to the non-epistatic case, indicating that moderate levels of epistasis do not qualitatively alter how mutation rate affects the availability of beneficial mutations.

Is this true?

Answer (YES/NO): NO